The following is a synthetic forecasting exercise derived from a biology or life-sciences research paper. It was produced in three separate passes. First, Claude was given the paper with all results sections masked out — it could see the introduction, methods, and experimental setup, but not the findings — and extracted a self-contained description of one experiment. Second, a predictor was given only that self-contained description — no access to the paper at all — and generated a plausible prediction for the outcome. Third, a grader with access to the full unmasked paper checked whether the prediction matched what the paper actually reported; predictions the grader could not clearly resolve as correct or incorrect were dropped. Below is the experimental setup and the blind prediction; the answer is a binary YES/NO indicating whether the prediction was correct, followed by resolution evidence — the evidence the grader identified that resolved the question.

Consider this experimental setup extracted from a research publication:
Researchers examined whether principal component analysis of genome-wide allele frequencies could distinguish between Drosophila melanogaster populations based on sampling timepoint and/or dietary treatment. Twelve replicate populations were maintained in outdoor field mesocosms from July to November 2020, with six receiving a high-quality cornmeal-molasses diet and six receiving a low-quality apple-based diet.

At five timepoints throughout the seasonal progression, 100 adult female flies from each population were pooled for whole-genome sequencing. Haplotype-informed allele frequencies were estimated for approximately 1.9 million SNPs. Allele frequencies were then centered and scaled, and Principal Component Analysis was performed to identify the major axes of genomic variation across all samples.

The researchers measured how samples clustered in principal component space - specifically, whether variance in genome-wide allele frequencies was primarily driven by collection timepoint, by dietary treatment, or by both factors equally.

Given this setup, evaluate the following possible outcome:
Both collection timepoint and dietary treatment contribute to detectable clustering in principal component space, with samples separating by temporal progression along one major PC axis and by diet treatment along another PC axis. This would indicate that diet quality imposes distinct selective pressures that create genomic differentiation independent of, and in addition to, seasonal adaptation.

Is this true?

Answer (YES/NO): YES